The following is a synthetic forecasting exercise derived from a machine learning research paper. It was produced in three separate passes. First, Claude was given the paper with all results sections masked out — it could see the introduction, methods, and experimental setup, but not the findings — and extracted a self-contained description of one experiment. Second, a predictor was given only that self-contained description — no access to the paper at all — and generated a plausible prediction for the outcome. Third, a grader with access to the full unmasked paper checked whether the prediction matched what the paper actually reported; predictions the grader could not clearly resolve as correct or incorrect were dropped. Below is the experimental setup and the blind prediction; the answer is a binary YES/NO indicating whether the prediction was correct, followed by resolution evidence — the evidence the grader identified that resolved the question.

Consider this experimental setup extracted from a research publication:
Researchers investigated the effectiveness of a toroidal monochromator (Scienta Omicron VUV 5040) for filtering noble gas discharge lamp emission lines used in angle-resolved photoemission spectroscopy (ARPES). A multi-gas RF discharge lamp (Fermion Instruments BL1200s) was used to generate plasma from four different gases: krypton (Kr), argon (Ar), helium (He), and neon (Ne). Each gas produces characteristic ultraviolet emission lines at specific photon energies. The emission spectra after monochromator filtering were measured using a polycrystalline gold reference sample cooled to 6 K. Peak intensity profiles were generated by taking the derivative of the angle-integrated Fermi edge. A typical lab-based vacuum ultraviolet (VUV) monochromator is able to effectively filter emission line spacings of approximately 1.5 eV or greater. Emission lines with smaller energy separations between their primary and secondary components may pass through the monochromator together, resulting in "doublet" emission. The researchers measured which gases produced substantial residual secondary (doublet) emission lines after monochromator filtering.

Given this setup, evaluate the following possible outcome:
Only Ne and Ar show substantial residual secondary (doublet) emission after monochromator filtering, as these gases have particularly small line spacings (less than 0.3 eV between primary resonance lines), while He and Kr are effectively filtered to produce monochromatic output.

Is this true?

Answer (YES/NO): YES